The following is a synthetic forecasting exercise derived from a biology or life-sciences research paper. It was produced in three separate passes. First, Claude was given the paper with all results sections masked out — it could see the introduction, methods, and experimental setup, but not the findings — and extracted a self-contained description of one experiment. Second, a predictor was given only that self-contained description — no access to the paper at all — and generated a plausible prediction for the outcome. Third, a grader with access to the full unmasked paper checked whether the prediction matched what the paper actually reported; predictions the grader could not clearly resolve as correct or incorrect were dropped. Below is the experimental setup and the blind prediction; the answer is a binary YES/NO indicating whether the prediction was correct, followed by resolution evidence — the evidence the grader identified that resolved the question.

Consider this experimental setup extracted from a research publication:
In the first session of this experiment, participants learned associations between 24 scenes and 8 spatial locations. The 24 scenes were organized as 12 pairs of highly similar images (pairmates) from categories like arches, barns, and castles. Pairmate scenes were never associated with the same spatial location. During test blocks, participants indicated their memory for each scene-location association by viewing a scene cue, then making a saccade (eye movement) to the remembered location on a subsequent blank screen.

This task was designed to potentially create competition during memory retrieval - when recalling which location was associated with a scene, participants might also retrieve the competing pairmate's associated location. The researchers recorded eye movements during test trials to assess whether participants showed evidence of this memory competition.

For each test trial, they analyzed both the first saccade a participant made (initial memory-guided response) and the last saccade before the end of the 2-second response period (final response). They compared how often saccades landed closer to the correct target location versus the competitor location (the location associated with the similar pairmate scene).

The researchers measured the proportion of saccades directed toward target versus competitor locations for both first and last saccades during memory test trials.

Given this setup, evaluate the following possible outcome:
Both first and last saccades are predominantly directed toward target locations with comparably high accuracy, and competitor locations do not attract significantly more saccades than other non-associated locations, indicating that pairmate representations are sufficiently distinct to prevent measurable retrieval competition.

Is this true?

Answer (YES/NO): NO